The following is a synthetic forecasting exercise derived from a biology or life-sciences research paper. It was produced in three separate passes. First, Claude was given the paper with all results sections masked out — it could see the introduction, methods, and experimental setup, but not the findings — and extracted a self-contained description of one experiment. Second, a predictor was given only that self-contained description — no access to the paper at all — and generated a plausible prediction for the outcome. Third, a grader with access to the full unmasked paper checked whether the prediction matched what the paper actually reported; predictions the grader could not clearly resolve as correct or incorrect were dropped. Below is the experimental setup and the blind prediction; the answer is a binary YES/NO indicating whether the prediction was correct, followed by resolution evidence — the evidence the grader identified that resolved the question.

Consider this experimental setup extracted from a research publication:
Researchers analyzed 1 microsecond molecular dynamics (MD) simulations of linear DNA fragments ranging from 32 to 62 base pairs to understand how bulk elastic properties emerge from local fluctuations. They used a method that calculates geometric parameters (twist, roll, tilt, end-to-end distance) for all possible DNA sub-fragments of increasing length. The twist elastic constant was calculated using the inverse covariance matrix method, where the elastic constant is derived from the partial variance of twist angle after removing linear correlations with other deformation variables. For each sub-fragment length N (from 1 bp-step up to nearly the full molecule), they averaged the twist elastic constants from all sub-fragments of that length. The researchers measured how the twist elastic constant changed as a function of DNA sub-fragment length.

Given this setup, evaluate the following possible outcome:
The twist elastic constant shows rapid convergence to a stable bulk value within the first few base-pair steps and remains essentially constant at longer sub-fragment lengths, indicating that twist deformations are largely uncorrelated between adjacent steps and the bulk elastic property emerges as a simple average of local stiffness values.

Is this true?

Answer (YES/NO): NO